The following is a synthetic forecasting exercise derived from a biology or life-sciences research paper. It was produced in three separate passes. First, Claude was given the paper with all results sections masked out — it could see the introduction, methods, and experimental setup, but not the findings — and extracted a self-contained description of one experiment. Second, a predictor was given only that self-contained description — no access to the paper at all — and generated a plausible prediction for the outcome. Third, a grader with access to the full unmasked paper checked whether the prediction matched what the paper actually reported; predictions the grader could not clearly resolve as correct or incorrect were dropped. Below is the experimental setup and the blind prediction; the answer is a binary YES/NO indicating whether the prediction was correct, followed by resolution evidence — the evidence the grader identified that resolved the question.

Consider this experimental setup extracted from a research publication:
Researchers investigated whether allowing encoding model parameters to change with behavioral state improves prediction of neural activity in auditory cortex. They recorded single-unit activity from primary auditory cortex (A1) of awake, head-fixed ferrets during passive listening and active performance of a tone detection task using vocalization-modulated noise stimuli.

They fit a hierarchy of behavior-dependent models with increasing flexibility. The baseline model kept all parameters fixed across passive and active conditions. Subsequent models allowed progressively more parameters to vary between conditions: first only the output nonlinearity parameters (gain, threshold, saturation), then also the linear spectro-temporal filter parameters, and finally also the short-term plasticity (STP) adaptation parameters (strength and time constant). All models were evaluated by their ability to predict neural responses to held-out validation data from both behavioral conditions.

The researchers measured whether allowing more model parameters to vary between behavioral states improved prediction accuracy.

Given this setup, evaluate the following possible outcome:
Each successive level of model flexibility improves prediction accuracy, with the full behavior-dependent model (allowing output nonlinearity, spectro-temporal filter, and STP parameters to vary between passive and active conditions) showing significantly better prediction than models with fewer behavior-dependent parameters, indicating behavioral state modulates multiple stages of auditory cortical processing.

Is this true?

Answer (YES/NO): NO